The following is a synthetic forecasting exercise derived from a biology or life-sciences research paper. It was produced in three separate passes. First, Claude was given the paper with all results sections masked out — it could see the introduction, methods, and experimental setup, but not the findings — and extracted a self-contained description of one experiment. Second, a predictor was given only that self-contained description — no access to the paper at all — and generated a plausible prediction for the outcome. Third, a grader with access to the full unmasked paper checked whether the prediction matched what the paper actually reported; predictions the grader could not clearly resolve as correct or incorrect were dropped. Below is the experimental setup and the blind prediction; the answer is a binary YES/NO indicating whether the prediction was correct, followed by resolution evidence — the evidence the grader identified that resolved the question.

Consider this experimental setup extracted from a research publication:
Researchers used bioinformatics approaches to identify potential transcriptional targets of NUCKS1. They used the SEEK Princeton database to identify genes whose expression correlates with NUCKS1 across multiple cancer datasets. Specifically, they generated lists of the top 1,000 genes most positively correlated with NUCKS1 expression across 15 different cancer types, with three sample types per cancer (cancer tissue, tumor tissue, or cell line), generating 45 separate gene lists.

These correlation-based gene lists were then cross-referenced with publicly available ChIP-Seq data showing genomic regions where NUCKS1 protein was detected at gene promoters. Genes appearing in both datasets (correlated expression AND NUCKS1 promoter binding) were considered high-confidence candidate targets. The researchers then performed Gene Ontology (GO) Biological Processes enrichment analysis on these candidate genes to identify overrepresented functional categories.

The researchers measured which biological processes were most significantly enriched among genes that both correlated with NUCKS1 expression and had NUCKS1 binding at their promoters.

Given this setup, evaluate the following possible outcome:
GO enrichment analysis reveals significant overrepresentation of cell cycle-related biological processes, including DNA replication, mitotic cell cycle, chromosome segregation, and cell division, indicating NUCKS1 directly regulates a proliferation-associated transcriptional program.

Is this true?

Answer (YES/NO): YES